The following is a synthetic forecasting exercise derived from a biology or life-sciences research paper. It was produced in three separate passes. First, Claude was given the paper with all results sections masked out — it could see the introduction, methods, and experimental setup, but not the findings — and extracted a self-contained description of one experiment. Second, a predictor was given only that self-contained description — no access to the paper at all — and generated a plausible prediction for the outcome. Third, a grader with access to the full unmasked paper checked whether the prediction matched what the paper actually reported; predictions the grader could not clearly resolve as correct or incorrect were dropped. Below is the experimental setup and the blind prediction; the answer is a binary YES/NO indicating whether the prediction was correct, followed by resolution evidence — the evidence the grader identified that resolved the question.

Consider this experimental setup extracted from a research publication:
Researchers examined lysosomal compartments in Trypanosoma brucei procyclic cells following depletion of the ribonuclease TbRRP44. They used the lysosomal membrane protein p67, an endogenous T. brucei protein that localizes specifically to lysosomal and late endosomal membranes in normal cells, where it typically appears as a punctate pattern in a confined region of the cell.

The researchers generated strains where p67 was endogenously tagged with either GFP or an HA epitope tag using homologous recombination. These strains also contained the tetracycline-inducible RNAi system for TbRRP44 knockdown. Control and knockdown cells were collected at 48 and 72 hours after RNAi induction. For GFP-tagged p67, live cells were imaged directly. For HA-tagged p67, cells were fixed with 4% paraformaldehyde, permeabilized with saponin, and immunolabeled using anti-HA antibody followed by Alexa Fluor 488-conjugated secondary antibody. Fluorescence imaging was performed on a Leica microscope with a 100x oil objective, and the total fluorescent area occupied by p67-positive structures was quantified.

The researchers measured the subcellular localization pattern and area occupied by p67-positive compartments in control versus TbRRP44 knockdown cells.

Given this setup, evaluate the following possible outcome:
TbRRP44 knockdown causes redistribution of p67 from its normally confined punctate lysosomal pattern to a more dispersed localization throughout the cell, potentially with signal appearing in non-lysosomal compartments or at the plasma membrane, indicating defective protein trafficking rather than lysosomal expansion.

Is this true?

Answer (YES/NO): NO